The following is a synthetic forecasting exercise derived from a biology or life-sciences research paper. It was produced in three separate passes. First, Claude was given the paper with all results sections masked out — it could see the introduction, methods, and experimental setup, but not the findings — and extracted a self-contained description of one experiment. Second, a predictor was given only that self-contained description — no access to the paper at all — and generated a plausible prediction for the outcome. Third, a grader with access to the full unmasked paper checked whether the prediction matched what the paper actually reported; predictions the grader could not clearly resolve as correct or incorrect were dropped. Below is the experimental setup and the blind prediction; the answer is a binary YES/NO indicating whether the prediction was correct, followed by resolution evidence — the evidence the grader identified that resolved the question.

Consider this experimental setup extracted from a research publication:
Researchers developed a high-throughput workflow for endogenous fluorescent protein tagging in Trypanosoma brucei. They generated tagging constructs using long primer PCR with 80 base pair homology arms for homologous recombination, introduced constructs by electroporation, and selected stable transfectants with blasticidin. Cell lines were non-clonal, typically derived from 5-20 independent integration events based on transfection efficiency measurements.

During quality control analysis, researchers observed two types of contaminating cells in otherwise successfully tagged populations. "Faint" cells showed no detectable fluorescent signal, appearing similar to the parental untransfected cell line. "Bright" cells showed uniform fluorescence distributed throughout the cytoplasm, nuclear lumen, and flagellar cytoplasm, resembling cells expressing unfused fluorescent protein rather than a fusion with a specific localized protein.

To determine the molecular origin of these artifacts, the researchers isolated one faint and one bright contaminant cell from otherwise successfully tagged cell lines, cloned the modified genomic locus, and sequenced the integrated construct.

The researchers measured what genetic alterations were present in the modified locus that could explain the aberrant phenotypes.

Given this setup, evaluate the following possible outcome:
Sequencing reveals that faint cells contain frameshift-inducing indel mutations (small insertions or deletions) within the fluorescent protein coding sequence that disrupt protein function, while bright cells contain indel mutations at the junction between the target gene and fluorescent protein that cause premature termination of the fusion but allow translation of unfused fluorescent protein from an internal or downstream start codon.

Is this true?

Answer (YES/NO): NO